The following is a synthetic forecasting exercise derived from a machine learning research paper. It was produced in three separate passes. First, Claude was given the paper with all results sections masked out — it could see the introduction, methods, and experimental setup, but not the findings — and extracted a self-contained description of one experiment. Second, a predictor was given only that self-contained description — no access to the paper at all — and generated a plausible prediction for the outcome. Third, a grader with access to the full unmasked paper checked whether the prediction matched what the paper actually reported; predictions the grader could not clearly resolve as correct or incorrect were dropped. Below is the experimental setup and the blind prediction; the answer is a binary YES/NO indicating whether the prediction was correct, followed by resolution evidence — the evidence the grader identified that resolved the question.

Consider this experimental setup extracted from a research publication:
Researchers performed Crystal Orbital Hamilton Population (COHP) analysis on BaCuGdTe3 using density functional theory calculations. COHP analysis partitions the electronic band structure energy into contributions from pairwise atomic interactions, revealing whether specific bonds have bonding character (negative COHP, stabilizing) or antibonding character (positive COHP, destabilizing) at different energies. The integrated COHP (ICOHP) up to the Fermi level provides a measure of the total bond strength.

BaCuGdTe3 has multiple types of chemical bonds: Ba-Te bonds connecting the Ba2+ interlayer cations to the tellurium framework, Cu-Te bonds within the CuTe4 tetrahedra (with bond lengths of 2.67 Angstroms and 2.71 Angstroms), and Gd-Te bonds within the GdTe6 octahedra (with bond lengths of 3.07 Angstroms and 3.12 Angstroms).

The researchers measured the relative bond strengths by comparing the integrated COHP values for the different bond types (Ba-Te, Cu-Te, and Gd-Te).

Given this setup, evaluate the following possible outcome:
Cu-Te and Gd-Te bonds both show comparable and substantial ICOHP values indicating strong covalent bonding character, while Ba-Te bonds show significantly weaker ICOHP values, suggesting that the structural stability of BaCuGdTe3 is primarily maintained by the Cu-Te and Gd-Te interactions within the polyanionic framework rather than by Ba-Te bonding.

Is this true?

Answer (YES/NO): NO